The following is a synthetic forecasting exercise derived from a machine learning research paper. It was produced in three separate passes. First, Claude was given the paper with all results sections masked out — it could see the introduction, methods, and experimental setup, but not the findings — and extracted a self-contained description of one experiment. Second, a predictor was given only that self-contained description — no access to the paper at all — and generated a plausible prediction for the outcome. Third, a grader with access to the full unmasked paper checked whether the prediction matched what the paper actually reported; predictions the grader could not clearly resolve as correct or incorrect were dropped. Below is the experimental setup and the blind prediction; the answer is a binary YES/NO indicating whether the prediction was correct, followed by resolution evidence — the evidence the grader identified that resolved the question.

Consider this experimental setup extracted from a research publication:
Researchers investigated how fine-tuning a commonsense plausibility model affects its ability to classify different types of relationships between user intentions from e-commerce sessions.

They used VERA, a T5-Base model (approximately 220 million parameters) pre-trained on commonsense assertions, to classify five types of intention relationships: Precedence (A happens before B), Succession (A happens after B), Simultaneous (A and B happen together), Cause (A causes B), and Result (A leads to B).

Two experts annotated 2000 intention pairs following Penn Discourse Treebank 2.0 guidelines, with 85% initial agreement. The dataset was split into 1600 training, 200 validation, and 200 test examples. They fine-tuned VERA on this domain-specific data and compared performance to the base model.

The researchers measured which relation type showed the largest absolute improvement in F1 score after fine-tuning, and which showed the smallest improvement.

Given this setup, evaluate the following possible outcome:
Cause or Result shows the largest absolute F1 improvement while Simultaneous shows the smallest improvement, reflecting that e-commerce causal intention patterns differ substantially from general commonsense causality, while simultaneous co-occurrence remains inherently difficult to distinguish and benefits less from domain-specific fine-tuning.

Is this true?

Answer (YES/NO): NO